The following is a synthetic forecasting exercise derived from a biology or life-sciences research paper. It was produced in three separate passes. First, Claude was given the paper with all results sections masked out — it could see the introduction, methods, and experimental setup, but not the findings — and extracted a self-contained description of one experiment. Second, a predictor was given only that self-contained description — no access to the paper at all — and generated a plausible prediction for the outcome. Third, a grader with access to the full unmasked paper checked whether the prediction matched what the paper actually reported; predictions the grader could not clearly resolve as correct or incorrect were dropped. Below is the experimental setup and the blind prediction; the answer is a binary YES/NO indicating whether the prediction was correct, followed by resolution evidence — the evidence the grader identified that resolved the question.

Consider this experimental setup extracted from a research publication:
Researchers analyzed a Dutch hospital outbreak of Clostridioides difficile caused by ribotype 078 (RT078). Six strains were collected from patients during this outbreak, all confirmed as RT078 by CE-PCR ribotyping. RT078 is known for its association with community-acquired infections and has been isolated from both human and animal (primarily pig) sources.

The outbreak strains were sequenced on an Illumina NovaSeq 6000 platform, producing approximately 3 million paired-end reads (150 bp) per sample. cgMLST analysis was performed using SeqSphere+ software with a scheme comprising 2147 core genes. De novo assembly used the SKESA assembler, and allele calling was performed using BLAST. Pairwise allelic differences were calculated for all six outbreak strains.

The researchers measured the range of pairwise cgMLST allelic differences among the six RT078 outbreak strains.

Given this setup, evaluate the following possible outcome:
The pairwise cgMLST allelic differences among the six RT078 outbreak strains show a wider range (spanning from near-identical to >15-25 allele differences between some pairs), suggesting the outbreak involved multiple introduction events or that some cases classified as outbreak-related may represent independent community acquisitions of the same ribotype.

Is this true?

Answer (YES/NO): YES